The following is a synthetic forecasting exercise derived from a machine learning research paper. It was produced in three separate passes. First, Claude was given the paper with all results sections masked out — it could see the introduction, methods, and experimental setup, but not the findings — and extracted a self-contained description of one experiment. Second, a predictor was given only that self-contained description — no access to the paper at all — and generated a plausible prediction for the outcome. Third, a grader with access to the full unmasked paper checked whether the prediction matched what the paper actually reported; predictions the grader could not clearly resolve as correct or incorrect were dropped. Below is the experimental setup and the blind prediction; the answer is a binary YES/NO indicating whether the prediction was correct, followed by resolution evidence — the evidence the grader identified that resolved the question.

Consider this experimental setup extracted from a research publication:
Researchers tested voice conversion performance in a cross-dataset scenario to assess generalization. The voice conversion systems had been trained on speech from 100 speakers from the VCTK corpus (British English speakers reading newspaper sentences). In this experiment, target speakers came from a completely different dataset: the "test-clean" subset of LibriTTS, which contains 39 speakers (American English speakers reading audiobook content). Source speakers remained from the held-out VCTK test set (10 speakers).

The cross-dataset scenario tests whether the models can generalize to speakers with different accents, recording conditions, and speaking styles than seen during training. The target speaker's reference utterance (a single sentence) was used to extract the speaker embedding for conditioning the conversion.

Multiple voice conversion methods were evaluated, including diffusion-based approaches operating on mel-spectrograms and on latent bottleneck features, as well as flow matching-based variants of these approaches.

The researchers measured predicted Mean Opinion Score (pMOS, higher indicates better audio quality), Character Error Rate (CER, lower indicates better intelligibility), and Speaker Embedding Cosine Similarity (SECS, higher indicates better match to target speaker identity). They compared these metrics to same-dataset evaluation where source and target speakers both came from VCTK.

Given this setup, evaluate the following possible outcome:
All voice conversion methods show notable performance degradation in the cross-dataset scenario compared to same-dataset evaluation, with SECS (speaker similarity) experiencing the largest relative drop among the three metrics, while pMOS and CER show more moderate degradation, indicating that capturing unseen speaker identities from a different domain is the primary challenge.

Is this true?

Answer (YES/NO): NO